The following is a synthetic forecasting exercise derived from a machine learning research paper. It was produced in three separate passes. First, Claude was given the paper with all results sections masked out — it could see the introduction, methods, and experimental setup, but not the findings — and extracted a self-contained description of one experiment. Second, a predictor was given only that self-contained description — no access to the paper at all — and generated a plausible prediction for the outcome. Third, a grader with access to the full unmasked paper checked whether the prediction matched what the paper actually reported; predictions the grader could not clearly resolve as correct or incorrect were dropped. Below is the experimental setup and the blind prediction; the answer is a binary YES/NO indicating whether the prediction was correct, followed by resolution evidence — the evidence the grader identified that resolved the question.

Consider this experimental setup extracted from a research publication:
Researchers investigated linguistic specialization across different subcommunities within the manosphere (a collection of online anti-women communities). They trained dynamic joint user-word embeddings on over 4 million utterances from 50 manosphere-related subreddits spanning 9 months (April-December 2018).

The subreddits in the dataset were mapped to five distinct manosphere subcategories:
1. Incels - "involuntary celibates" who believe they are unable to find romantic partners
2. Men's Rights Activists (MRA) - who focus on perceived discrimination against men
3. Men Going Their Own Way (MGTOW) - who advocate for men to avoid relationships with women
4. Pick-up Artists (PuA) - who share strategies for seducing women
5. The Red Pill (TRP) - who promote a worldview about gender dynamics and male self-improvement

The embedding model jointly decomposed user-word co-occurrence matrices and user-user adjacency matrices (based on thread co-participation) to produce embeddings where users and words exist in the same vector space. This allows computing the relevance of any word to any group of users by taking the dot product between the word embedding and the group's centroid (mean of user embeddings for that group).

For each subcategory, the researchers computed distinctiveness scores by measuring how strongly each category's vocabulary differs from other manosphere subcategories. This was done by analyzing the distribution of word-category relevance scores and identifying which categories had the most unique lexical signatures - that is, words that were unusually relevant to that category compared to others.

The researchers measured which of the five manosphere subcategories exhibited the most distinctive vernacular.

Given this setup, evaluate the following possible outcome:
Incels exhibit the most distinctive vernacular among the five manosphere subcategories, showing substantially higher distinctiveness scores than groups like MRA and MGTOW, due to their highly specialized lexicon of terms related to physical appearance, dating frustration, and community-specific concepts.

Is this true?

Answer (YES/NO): YES